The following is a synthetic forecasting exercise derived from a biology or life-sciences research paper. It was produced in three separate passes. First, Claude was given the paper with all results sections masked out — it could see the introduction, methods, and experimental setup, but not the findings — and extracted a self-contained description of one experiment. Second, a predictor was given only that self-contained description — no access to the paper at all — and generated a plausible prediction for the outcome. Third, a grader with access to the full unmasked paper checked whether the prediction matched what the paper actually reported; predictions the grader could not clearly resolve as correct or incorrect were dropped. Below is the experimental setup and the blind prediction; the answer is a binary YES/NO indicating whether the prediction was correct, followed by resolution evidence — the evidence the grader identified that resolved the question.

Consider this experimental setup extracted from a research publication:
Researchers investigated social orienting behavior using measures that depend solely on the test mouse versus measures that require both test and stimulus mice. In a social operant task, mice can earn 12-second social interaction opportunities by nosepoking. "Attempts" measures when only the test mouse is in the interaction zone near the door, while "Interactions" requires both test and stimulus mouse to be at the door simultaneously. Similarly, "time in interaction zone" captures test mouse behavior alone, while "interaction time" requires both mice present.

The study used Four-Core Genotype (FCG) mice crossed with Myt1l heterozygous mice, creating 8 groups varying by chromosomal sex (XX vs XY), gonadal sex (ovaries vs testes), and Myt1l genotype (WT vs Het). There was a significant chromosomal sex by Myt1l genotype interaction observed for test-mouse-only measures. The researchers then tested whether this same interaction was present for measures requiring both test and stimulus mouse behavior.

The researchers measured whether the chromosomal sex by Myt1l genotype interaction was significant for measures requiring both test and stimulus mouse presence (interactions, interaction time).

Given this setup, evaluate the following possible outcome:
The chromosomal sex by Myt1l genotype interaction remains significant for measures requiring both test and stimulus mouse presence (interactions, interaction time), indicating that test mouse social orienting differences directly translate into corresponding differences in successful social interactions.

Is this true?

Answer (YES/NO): NO